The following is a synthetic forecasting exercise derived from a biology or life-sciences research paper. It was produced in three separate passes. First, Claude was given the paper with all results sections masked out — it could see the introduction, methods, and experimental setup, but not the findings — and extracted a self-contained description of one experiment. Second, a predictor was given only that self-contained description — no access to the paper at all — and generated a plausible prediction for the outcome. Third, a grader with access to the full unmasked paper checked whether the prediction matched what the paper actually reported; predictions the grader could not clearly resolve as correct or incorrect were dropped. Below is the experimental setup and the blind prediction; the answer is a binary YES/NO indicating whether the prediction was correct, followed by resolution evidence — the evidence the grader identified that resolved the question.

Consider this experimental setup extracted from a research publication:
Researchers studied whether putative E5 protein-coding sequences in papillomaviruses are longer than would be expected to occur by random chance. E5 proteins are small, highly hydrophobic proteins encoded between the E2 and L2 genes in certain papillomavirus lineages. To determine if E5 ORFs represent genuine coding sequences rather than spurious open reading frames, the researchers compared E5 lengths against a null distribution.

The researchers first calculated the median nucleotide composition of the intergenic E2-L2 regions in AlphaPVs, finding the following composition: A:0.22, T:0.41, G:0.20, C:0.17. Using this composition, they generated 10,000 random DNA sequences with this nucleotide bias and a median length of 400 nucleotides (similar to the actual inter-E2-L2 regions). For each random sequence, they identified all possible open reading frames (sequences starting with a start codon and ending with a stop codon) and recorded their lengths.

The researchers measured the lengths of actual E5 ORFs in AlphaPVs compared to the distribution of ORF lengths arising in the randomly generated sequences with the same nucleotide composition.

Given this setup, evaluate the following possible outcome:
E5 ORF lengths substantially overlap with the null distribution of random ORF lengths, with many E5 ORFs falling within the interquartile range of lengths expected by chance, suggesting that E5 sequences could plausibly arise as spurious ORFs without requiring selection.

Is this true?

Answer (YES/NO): NO